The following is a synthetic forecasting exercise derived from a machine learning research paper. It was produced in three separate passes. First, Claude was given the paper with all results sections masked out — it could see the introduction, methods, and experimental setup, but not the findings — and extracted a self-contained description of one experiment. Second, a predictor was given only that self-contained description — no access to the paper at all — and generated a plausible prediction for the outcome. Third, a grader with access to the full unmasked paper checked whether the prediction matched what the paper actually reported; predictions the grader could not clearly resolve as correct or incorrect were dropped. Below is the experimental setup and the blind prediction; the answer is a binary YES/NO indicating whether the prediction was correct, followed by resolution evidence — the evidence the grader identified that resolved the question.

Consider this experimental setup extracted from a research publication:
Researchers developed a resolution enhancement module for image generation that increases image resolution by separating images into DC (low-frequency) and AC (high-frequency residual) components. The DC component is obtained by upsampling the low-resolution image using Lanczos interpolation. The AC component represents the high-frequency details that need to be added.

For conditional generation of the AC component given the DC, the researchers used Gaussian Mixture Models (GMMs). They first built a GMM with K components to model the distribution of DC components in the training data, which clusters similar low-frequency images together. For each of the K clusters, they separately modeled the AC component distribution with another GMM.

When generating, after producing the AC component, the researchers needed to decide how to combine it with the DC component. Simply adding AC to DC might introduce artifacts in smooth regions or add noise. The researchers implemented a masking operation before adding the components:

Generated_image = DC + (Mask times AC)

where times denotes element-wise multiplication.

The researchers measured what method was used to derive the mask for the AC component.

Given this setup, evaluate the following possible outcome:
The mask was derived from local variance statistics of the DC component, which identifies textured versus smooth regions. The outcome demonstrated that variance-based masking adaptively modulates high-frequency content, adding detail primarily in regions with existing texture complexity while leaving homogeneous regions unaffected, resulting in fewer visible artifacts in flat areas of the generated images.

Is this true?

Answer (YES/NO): NO